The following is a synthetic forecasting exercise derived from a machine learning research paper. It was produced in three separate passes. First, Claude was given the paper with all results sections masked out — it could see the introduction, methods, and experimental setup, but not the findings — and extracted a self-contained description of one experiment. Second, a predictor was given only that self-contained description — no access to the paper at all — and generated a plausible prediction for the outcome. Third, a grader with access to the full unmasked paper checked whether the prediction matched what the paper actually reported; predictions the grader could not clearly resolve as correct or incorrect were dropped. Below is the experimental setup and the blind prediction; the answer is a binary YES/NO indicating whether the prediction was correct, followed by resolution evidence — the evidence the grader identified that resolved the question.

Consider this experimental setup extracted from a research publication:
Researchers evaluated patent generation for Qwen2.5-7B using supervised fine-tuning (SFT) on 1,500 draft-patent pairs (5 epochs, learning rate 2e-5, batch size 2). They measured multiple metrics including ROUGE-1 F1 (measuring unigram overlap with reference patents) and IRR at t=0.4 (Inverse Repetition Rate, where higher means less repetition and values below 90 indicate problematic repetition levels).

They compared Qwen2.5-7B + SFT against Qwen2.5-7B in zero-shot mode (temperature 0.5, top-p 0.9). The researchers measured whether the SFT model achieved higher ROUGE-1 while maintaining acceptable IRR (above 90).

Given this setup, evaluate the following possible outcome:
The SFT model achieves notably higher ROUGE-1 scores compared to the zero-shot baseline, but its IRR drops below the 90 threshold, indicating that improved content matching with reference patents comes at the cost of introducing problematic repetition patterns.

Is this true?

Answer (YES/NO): YES